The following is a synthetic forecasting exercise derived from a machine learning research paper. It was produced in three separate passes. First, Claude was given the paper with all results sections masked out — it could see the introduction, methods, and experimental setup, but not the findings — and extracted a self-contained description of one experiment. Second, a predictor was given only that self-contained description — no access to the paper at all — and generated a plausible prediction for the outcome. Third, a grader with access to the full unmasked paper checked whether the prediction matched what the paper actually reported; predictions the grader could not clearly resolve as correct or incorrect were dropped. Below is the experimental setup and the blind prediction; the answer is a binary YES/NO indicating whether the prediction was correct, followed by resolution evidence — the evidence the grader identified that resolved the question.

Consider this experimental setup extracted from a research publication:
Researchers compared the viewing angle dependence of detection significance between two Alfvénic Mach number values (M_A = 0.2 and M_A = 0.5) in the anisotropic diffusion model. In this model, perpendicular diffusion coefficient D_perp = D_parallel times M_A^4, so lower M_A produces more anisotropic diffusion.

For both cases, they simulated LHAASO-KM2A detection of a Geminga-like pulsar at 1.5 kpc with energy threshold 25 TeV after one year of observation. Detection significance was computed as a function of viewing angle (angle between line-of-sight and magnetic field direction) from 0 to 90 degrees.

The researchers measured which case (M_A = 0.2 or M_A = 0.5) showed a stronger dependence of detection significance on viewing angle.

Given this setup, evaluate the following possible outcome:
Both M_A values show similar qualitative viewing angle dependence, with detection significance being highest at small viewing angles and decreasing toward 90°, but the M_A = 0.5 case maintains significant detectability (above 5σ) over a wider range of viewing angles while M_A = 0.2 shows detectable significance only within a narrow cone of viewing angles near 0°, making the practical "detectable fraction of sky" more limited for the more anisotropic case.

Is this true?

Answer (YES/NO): NO